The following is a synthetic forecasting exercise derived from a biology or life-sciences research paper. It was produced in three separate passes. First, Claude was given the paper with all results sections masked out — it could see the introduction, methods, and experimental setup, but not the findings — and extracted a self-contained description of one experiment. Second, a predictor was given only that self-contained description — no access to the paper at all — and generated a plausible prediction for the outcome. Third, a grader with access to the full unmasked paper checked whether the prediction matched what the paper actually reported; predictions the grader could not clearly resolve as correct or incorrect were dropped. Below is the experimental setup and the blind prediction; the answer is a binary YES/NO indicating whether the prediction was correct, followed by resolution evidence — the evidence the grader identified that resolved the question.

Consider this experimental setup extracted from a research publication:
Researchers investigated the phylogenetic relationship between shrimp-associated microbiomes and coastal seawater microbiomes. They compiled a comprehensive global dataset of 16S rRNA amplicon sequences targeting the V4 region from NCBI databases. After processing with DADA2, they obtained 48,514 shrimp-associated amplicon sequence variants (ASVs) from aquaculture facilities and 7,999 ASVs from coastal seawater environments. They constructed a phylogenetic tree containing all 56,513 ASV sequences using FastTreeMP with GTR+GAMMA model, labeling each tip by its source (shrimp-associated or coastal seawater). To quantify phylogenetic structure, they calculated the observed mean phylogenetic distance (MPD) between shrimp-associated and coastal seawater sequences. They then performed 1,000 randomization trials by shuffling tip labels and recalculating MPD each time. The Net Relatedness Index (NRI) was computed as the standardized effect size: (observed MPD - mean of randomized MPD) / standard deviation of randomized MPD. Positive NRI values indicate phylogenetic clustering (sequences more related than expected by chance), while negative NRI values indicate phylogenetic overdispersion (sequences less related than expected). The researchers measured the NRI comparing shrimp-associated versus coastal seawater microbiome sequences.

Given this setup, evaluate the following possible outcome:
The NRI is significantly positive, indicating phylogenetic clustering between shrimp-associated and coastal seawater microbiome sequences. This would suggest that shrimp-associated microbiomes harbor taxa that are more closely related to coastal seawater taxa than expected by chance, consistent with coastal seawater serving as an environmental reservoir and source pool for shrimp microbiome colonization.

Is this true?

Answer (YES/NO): NO